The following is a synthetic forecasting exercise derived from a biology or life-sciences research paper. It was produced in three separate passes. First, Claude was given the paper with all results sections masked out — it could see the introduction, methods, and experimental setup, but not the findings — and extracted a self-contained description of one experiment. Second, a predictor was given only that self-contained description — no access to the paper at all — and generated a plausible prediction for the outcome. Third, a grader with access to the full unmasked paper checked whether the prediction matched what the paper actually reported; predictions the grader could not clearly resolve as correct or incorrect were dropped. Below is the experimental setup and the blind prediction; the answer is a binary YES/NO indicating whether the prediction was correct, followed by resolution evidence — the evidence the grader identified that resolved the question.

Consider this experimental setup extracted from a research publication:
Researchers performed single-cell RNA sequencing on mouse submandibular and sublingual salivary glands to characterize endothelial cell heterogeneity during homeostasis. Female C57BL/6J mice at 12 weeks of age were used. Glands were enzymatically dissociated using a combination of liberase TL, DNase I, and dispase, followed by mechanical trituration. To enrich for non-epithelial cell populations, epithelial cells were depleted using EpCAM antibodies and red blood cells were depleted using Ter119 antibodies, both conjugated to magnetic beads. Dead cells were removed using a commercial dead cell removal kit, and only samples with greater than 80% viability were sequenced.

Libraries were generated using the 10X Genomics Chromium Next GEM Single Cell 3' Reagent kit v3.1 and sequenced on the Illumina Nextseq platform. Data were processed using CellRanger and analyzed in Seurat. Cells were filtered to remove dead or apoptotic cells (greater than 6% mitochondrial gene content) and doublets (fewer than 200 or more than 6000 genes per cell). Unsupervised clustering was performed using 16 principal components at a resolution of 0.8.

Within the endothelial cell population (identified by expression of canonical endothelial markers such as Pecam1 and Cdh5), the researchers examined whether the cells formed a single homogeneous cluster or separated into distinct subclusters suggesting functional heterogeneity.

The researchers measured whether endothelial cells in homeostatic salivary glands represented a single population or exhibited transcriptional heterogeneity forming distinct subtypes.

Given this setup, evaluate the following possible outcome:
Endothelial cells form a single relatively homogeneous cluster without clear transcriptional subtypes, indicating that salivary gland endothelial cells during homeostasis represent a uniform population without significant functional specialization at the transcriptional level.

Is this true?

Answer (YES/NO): NO